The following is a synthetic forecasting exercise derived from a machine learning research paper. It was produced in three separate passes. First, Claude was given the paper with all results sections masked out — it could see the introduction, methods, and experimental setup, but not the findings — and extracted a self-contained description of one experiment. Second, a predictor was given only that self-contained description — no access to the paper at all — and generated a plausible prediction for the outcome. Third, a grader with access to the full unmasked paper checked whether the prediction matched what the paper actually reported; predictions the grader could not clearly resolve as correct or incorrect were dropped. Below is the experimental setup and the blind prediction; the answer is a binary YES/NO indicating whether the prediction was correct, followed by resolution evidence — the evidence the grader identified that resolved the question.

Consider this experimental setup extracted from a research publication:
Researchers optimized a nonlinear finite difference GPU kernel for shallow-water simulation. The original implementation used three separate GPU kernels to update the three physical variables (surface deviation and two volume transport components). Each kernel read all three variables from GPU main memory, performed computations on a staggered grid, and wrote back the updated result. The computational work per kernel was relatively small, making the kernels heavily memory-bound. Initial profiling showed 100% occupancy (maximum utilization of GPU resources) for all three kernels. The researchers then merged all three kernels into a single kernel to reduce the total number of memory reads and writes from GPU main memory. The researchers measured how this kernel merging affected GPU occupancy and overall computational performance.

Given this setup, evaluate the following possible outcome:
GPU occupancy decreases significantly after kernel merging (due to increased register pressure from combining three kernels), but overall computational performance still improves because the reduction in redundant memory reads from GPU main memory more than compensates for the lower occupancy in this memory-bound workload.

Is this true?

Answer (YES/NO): YES